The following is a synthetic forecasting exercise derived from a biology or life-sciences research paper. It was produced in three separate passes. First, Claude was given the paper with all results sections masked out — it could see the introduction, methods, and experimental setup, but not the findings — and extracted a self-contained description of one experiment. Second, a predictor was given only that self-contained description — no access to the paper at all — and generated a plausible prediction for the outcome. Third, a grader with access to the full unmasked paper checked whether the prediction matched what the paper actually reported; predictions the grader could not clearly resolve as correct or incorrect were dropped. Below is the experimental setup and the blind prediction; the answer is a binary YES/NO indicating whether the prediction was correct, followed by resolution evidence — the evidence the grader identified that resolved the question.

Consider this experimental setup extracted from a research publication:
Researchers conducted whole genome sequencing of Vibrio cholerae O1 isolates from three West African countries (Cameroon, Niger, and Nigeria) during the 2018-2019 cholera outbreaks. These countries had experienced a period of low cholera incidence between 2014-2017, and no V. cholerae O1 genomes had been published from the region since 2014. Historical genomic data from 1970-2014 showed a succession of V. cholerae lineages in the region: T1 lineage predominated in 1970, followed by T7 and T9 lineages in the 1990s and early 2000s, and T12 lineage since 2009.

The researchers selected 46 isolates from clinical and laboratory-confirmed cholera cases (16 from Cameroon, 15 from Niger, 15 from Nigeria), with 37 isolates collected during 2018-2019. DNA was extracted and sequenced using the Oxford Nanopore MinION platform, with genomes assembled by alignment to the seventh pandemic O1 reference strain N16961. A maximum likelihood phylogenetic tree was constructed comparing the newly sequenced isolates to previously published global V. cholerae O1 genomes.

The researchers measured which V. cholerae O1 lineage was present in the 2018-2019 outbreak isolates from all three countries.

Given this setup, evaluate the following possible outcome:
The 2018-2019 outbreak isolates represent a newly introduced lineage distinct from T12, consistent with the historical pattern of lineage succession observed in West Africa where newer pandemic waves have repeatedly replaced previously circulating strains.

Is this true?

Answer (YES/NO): NO